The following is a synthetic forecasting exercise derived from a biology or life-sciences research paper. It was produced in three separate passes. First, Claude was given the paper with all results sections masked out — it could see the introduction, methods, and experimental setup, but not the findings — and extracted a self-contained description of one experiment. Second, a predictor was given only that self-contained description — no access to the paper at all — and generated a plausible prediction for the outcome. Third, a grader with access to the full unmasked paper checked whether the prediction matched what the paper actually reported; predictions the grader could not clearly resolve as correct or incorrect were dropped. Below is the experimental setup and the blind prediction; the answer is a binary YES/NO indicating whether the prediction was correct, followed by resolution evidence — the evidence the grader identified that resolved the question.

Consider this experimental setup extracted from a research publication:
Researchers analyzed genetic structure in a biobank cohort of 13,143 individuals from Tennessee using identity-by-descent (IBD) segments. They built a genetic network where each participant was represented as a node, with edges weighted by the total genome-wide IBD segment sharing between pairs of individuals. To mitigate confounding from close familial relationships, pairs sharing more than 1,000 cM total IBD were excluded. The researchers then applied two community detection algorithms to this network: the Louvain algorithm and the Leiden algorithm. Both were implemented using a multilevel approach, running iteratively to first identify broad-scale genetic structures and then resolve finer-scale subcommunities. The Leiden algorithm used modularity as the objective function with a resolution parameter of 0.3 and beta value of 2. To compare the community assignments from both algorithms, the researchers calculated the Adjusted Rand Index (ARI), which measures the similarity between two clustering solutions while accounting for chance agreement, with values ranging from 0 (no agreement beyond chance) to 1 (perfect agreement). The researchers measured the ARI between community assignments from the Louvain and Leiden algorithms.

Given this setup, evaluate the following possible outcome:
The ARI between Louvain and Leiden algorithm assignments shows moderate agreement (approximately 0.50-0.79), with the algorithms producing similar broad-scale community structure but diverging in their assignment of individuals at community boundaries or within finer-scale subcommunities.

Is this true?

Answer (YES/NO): NO